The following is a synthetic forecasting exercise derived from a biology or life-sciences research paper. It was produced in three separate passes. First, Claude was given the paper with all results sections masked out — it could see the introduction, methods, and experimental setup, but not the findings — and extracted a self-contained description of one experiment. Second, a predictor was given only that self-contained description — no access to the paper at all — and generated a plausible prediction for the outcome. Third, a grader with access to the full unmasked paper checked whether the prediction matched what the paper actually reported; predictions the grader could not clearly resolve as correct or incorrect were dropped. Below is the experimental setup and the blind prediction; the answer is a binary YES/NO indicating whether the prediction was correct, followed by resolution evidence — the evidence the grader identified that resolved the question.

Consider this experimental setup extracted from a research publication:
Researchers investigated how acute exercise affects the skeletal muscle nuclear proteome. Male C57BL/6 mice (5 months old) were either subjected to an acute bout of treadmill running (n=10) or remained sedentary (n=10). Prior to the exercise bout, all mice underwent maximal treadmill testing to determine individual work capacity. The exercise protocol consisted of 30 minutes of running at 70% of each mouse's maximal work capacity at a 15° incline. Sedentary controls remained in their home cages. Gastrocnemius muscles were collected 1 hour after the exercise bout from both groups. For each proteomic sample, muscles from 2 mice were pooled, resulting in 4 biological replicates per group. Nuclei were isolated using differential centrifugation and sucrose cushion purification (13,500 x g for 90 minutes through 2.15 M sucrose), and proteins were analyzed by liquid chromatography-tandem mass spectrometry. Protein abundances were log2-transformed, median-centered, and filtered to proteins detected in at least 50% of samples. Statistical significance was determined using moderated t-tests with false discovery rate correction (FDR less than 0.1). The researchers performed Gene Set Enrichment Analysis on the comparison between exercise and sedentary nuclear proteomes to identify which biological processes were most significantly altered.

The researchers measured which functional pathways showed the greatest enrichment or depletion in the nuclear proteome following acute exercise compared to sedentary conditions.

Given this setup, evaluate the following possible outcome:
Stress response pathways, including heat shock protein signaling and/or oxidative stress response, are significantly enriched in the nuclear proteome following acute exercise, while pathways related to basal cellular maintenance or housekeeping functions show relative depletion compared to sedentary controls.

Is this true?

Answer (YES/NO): NO